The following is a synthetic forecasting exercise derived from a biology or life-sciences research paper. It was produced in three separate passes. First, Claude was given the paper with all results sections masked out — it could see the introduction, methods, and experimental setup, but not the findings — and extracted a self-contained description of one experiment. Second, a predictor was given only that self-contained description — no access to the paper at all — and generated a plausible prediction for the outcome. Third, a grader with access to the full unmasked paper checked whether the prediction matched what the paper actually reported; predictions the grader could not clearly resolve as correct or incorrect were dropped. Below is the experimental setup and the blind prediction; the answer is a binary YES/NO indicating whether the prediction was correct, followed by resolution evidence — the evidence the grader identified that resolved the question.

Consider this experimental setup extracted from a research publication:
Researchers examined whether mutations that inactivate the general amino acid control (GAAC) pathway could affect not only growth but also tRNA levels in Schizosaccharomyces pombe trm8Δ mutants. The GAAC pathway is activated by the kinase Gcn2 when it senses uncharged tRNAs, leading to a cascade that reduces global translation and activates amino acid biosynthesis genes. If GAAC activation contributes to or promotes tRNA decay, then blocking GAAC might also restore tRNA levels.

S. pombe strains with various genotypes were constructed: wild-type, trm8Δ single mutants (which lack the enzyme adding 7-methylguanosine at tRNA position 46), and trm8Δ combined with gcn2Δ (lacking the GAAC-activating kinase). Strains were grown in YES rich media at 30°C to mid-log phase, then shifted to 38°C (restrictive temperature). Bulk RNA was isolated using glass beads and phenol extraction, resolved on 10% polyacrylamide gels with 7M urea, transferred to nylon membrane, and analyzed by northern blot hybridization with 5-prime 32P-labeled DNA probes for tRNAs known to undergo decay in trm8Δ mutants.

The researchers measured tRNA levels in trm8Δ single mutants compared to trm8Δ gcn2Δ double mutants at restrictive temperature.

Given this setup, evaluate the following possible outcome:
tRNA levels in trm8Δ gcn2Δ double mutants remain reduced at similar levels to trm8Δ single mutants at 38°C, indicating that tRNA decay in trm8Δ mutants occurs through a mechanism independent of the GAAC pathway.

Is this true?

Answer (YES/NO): NO